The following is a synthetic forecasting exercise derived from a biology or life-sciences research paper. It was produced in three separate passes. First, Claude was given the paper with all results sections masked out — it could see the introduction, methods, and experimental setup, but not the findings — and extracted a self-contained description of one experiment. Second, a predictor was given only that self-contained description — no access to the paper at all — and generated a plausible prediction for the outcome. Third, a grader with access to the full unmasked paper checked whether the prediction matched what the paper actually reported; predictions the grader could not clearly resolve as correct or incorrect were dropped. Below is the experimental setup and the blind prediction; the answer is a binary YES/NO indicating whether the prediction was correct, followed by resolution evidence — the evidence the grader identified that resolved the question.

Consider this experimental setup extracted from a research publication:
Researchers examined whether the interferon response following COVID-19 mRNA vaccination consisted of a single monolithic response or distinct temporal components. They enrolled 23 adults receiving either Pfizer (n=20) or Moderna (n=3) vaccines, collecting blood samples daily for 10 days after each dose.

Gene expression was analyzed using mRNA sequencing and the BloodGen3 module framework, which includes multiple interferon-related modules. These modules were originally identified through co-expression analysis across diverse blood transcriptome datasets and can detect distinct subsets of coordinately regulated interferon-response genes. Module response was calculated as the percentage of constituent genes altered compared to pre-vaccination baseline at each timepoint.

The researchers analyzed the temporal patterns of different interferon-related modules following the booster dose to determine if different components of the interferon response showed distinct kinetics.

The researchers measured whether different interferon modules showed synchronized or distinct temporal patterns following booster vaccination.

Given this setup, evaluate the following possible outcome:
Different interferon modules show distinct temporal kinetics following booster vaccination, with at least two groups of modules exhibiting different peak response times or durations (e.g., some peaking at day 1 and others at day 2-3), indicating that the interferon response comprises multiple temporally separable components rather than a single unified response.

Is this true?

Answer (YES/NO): YES